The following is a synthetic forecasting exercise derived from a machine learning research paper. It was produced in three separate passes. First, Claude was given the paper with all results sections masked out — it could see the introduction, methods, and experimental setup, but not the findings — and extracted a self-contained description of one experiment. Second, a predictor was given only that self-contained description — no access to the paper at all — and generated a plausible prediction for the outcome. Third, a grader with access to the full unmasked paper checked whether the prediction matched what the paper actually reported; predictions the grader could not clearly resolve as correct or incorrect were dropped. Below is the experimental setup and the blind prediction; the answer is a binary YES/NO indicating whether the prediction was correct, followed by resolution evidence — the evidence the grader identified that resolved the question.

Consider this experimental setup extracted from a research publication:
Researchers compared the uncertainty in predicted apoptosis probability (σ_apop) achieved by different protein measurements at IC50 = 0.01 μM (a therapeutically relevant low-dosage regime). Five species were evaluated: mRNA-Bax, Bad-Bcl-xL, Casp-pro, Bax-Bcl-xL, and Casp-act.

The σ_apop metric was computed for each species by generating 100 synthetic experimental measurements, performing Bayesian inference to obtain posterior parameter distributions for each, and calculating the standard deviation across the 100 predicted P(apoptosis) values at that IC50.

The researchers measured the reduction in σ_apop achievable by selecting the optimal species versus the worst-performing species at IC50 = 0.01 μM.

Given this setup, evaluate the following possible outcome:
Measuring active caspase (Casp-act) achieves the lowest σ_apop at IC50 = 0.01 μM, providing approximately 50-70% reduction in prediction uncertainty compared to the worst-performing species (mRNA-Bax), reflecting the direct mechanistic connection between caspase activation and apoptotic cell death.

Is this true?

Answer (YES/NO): NO